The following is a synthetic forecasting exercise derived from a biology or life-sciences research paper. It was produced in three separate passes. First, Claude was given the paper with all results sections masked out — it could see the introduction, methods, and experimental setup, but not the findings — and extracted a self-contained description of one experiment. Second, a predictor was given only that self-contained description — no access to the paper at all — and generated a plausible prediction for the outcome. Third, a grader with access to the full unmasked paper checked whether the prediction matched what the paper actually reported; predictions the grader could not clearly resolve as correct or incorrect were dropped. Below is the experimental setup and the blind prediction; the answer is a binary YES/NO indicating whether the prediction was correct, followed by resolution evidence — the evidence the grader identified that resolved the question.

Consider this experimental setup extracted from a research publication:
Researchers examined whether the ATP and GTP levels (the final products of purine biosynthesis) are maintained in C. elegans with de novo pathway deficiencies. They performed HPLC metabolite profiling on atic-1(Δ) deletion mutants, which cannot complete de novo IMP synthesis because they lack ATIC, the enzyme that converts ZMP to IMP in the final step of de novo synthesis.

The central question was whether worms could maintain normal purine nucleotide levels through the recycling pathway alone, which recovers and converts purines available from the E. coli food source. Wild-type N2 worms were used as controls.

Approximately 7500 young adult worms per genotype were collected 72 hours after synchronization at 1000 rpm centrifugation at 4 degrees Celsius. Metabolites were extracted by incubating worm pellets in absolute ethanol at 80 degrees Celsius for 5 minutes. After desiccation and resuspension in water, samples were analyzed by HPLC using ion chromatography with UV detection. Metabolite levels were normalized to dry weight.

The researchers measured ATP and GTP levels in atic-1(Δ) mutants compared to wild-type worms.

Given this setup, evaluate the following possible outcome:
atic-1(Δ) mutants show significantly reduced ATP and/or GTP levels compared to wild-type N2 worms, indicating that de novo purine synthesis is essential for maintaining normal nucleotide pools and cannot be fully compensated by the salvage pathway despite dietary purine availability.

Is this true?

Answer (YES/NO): NO